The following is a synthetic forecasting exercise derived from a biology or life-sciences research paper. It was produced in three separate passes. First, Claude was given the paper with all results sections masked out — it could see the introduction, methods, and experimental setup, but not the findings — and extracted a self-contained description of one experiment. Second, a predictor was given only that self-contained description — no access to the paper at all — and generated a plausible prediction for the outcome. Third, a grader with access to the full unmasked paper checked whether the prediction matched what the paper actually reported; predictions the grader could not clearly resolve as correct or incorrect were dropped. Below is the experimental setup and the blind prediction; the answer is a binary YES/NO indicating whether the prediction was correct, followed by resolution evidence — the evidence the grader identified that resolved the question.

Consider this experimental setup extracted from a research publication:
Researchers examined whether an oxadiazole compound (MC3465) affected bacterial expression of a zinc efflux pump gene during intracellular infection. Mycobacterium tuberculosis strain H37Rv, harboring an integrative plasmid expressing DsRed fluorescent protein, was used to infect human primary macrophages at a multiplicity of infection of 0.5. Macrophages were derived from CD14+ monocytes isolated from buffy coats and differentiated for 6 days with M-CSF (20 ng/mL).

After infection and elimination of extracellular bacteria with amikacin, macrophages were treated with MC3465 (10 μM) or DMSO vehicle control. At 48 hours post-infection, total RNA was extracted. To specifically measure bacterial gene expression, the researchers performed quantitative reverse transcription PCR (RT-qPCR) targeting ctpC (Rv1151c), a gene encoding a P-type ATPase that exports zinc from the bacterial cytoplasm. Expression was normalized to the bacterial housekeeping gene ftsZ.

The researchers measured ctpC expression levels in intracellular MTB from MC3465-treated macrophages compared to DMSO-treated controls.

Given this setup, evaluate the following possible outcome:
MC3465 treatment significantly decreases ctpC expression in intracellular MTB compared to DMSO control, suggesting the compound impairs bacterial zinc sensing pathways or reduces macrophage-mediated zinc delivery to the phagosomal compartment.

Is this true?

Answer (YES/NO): NO